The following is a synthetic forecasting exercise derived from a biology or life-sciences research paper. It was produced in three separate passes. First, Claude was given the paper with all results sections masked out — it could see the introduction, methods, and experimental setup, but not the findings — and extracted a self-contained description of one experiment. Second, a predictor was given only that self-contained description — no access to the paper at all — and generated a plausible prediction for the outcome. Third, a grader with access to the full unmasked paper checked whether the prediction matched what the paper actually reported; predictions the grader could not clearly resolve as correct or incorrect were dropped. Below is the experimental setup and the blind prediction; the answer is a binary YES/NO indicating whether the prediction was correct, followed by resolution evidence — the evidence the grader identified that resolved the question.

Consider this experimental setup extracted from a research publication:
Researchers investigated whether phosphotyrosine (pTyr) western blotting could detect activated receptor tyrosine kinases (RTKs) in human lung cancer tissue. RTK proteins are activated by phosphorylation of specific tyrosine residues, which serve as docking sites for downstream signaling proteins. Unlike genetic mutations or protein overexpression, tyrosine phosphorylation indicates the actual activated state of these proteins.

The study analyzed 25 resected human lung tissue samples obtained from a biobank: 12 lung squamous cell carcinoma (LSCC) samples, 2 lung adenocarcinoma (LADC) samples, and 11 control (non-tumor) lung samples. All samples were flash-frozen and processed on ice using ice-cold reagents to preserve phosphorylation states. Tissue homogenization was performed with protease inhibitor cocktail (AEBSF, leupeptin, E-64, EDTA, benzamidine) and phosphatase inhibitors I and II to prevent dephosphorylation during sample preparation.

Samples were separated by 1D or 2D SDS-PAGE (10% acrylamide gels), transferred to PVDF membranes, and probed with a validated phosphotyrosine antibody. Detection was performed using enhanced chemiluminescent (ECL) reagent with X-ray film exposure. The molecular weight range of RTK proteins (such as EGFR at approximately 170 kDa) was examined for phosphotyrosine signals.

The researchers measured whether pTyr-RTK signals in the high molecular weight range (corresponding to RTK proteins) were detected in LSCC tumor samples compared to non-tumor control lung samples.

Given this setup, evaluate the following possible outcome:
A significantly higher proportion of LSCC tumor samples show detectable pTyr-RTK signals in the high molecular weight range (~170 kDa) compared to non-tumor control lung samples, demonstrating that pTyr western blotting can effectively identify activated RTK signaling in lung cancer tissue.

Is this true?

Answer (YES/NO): YES